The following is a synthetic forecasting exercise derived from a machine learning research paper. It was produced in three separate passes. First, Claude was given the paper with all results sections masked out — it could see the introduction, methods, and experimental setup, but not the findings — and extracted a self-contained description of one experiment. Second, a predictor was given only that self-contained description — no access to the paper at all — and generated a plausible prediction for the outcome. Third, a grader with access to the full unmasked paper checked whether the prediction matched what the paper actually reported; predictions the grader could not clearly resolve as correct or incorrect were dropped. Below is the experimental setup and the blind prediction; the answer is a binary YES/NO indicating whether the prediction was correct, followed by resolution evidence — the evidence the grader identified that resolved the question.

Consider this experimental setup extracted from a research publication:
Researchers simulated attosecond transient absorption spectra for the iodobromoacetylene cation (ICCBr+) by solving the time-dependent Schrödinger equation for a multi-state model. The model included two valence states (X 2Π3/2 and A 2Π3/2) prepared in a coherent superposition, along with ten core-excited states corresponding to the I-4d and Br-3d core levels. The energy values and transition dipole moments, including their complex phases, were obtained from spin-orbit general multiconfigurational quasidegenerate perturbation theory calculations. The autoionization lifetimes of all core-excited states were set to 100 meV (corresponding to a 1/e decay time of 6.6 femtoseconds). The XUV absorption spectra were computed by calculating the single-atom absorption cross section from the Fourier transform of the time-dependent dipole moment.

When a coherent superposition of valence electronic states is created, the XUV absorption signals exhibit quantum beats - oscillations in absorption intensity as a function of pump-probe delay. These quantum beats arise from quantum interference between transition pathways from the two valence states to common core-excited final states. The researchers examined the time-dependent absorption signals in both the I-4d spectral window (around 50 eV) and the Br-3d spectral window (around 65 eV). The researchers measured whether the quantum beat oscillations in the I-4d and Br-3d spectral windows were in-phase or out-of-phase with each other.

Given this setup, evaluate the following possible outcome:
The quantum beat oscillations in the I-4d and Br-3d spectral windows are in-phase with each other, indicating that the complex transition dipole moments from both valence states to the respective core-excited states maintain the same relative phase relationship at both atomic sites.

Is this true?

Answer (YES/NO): NO